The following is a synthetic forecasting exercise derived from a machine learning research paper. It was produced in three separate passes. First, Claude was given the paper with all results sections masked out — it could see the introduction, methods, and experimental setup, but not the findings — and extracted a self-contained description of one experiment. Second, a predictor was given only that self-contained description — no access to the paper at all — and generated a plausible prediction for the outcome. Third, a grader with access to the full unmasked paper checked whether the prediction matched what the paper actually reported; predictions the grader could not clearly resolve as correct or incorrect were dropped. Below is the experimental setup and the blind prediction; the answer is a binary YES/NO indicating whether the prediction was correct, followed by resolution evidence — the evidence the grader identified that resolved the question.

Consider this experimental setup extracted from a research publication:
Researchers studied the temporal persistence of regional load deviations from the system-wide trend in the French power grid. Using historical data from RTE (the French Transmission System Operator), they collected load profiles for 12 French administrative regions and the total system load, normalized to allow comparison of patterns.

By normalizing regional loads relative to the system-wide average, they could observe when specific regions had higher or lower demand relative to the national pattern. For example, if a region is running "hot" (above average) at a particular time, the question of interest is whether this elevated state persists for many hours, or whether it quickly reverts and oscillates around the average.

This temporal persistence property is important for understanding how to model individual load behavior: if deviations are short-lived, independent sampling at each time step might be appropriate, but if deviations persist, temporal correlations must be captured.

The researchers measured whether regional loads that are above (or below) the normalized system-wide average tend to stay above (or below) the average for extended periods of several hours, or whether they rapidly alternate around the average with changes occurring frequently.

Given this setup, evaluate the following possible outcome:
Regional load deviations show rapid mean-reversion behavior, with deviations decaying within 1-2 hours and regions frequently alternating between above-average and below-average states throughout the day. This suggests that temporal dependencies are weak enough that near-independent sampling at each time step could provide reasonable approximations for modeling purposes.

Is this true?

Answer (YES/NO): NO